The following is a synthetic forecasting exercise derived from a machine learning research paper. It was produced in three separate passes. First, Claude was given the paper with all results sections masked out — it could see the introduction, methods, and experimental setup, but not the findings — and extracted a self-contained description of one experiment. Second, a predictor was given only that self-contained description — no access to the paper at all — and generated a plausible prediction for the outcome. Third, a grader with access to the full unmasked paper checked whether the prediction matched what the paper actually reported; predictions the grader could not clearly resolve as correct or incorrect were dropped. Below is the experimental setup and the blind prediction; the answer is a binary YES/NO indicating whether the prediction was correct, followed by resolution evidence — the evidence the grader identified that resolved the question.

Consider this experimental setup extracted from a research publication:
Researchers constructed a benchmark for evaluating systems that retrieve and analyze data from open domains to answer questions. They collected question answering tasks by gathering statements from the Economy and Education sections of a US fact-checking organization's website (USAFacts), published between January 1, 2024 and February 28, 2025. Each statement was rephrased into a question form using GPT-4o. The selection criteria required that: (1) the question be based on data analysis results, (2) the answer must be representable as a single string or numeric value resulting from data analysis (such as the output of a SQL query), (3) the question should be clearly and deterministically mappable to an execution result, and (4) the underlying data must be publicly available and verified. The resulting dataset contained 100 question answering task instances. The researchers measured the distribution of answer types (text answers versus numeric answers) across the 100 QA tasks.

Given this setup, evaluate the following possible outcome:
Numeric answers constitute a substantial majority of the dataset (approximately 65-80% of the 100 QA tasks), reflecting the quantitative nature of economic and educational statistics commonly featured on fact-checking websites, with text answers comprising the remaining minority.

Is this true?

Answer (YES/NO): YES